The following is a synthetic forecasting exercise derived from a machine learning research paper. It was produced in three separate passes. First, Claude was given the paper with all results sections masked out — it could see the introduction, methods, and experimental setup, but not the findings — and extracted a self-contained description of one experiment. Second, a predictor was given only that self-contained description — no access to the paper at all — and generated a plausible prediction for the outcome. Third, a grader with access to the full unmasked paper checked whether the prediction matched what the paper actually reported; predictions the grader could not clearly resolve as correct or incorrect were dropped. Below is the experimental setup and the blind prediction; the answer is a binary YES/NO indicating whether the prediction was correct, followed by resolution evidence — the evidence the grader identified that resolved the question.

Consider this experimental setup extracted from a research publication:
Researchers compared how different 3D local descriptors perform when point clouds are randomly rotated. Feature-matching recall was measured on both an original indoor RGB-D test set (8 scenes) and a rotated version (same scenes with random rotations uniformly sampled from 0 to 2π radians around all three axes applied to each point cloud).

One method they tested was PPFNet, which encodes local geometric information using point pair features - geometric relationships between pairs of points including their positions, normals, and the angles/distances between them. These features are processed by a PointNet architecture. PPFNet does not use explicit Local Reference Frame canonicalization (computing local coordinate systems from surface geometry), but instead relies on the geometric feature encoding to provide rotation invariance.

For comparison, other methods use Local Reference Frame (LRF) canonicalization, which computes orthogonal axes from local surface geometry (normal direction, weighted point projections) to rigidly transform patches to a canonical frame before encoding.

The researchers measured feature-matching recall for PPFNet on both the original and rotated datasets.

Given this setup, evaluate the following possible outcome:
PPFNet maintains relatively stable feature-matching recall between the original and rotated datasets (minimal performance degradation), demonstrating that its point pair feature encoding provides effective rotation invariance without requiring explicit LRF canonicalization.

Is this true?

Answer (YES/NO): NO